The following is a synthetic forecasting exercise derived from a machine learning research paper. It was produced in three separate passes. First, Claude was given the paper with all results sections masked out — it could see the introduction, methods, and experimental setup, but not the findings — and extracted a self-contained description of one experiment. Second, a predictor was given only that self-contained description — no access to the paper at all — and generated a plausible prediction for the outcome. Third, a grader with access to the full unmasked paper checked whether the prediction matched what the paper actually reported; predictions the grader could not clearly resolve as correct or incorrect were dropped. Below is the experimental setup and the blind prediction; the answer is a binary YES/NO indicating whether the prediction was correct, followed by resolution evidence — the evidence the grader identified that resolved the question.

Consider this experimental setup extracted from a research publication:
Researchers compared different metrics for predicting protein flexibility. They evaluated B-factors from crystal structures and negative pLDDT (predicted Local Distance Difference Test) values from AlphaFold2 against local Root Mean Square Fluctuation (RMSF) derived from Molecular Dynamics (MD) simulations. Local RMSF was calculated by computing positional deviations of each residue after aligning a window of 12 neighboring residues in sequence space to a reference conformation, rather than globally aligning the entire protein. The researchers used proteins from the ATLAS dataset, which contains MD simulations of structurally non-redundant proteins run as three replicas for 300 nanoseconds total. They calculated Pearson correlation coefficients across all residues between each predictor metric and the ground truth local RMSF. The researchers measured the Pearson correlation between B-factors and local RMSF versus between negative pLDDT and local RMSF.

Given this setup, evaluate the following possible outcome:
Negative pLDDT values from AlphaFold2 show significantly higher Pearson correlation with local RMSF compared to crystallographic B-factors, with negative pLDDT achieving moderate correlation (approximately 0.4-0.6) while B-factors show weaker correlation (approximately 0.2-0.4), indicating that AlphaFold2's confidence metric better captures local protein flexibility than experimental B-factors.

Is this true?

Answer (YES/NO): NO